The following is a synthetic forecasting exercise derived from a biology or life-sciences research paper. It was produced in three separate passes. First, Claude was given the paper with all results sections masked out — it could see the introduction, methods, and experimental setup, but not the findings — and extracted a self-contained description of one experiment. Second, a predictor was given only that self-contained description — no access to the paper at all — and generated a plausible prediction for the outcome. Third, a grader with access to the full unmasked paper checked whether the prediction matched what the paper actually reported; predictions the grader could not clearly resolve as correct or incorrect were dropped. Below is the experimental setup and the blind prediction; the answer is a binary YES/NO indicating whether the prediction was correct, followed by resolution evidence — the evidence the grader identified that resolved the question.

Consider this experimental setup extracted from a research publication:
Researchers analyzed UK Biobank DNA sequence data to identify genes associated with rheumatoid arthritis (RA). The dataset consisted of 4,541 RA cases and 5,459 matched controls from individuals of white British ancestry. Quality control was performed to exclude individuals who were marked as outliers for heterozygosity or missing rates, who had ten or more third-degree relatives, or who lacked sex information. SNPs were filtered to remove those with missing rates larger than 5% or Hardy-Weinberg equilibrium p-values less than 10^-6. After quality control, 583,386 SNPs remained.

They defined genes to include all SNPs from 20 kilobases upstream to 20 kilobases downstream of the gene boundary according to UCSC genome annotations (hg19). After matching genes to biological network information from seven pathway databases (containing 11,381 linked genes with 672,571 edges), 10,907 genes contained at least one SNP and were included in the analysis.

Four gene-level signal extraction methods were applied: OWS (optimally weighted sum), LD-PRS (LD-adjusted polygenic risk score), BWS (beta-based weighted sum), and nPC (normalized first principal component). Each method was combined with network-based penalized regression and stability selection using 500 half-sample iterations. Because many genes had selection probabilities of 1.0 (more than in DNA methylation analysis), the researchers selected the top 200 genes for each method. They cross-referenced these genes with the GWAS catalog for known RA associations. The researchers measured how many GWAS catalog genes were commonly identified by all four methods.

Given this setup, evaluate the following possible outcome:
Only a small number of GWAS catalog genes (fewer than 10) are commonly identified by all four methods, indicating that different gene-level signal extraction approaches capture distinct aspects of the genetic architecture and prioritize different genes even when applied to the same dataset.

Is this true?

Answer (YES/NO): YES